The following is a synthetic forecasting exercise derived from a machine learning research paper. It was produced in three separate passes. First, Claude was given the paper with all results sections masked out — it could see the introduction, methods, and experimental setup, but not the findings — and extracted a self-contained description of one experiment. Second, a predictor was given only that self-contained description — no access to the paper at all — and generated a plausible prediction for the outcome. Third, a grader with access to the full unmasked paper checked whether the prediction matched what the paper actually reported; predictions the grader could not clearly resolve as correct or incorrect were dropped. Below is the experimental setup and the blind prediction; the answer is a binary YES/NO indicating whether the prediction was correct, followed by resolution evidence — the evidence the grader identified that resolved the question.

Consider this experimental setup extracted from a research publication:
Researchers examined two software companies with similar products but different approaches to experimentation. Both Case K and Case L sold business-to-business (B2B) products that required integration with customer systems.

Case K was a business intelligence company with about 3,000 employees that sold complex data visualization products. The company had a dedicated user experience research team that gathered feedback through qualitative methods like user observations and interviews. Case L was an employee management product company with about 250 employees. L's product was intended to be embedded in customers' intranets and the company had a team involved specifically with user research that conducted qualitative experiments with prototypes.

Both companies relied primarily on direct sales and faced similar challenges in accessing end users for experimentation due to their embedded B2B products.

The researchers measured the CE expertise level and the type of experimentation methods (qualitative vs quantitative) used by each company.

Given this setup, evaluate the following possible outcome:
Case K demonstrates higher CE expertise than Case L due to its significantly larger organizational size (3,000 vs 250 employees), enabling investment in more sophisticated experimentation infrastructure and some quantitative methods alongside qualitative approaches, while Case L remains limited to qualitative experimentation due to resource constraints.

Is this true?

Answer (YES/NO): NO